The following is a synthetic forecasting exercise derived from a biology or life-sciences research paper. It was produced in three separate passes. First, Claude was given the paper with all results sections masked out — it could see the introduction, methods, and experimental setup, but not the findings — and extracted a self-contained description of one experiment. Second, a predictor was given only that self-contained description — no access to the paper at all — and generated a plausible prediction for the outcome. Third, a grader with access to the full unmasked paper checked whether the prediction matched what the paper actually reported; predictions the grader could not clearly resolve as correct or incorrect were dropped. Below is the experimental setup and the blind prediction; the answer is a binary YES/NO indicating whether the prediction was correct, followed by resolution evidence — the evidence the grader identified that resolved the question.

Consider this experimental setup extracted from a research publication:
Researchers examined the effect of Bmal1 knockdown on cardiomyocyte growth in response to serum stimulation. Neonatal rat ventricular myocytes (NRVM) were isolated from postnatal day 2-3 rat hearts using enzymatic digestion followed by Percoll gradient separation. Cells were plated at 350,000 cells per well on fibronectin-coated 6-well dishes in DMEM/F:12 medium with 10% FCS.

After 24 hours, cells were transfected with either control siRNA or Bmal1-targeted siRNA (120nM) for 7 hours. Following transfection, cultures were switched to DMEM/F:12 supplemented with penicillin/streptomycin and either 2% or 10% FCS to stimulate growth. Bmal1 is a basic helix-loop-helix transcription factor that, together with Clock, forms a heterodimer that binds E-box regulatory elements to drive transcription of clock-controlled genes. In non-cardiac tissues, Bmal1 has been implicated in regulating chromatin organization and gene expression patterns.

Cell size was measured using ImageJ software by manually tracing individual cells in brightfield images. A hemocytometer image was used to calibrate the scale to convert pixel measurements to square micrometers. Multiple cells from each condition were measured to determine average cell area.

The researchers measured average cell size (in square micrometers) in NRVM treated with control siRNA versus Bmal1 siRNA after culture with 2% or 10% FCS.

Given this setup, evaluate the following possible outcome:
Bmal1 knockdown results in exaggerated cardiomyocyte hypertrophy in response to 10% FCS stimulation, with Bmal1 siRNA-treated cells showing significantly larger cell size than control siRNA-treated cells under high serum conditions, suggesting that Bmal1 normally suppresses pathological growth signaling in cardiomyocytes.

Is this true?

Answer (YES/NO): NO